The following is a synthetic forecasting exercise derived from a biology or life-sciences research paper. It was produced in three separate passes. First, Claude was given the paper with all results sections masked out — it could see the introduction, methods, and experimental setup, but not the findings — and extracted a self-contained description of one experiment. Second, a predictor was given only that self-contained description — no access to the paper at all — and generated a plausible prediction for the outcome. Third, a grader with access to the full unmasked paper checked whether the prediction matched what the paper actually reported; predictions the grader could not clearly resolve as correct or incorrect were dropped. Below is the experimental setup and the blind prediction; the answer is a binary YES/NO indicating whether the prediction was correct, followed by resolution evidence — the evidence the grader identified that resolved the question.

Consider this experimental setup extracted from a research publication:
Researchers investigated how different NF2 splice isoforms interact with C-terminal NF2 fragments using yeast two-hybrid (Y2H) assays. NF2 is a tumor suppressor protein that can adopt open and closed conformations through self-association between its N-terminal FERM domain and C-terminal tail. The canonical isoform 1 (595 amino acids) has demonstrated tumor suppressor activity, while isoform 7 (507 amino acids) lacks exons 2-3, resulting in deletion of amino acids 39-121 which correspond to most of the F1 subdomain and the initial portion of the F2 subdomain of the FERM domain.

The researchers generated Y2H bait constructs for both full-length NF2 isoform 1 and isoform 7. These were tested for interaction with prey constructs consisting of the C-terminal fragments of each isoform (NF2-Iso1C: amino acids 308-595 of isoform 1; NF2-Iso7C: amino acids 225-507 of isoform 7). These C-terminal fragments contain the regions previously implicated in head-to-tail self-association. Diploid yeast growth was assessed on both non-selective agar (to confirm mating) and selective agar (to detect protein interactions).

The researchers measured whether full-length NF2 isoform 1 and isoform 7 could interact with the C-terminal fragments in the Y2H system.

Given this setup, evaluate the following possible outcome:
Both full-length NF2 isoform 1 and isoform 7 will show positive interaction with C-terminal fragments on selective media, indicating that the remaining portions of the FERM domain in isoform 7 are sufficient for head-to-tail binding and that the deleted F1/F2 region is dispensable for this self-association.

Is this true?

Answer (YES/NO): NO